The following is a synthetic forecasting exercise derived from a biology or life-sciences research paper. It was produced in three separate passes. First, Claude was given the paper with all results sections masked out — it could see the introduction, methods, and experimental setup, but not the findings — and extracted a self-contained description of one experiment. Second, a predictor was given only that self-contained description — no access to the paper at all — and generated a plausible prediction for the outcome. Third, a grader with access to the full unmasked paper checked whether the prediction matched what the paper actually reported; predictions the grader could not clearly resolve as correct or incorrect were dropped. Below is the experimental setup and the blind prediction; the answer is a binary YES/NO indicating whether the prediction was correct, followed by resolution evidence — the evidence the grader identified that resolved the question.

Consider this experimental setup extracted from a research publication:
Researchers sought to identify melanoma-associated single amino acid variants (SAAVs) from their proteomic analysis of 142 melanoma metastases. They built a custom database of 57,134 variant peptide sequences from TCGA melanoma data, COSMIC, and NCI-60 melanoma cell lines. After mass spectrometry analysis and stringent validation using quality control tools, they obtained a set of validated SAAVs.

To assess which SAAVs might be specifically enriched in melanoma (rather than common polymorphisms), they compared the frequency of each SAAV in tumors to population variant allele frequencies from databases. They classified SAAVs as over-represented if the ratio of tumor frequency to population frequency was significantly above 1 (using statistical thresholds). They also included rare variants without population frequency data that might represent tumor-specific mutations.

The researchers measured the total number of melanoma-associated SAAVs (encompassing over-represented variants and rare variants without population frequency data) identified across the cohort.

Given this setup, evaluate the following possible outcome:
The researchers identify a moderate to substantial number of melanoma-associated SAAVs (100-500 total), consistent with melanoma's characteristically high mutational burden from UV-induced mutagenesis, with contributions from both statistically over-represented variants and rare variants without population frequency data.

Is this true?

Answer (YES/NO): YES